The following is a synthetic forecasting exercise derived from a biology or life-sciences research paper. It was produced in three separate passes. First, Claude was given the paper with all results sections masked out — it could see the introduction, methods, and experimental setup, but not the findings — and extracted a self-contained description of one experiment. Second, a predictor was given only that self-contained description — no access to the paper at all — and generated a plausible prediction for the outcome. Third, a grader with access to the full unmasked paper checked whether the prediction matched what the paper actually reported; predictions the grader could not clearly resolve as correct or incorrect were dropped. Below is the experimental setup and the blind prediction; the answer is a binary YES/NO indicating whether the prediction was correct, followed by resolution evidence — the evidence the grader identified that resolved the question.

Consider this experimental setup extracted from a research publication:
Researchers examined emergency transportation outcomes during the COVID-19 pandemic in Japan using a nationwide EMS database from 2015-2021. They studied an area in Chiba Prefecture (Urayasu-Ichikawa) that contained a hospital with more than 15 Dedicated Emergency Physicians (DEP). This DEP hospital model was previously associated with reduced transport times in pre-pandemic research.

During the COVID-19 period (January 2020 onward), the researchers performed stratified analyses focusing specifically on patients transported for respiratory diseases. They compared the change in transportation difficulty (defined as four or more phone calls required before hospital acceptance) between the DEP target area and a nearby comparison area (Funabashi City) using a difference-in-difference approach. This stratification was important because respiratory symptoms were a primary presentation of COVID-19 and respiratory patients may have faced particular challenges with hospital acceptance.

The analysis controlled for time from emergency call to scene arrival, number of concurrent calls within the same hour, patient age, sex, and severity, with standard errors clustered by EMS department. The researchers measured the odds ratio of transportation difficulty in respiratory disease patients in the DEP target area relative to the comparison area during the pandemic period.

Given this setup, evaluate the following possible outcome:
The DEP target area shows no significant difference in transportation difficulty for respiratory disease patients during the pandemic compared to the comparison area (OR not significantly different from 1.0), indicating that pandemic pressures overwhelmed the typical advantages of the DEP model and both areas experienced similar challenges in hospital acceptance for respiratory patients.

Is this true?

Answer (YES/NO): NO